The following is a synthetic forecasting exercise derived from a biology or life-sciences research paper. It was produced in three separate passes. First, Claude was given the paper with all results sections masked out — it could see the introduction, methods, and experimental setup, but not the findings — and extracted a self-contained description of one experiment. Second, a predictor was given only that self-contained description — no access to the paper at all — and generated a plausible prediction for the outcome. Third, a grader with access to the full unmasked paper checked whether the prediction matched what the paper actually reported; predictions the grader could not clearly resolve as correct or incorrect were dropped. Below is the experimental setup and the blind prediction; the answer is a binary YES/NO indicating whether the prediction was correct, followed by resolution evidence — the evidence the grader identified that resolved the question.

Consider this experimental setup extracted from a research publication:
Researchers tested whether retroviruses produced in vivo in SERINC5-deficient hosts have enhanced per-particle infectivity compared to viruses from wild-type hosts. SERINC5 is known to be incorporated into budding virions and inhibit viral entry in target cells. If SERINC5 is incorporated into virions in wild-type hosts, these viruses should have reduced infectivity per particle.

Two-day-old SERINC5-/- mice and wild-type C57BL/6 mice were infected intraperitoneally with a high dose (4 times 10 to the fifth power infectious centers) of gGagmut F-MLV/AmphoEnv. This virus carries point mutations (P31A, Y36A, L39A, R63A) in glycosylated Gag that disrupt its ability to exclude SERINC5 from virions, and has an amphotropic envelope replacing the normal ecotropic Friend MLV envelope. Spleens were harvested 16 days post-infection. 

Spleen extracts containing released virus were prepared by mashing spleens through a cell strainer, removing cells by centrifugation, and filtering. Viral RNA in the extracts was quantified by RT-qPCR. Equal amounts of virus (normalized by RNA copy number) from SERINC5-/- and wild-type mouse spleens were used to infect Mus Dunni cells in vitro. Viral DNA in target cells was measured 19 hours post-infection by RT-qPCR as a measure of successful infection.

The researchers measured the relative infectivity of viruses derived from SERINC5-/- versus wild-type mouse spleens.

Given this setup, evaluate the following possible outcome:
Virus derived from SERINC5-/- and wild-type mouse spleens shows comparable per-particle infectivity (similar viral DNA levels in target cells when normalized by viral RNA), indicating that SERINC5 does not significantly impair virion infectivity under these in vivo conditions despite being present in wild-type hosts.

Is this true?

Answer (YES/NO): NO